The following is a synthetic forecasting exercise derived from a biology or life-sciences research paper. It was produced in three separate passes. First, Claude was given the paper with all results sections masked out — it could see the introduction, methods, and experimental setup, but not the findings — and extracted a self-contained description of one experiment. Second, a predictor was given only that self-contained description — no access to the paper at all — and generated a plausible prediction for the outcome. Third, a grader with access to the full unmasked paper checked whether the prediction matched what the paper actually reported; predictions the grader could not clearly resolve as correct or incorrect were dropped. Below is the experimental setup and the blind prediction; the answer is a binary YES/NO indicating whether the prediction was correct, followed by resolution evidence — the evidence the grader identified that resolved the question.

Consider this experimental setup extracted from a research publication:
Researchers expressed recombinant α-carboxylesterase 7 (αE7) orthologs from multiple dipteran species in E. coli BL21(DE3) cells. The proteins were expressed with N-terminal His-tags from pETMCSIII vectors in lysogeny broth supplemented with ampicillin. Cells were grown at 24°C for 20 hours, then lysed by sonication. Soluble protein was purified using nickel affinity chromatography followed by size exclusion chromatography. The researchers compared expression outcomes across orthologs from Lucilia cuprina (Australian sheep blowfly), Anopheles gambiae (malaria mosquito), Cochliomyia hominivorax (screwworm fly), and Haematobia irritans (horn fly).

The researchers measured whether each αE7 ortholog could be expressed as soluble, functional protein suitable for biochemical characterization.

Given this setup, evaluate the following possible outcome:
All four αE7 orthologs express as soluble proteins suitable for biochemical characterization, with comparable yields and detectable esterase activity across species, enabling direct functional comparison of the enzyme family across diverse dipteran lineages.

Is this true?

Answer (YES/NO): NO